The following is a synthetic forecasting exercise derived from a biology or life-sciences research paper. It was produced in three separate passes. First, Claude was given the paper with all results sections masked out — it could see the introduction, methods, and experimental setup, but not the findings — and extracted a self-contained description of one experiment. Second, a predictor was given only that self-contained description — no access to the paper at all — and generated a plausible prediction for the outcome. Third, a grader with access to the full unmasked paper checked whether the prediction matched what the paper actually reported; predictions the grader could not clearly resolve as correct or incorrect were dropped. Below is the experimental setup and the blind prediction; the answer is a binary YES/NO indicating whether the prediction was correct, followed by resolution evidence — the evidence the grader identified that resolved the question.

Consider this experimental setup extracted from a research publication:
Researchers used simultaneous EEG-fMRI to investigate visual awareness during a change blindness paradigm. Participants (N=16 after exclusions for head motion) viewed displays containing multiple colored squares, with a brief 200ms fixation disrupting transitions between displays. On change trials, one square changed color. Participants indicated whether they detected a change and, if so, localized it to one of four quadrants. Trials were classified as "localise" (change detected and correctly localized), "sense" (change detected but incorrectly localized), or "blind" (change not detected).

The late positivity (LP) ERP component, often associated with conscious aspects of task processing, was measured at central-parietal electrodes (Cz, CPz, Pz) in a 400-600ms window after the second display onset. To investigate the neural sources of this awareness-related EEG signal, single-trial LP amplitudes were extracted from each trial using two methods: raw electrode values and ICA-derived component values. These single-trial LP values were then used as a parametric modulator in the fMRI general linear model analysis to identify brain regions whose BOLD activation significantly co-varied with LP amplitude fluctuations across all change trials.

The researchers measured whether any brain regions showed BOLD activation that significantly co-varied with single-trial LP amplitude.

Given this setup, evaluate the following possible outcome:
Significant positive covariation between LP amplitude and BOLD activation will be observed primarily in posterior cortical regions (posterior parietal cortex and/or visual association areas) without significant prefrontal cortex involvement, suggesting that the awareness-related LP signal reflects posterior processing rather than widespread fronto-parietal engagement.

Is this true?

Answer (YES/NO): NO